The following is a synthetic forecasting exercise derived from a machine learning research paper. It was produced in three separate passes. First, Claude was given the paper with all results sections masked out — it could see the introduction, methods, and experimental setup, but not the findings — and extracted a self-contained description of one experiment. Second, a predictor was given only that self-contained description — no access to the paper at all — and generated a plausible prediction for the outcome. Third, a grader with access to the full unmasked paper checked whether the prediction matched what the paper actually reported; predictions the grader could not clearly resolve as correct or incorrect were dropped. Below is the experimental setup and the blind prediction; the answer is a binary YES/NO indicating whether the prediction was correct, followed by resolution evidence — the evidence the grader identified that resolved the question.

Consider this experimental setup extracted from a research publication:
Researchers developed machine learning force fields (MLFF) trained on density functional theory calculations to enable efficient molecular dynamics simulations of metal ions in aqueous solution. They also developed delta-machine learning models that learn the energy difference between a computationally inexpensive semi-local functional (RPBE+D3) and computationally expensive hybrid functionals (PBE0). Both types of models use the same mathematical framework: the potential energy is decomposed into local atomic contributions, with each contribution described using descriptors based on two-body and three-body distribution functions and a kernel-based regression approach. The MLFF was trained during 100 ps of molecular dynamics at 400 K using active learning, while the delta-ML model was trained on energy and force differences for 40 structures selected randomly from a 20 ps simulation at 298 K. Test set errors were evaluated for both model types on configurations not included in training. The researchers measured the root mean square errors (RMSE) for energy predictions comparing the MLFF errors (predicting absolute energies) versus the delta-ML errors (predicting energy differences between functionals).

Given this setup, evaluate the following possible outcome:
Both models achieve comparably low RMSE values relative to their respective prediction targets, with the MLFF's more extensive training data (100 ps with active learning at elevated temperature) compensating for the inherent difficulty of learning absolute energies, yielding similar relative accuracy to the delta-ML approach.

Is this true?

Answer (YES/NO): NO